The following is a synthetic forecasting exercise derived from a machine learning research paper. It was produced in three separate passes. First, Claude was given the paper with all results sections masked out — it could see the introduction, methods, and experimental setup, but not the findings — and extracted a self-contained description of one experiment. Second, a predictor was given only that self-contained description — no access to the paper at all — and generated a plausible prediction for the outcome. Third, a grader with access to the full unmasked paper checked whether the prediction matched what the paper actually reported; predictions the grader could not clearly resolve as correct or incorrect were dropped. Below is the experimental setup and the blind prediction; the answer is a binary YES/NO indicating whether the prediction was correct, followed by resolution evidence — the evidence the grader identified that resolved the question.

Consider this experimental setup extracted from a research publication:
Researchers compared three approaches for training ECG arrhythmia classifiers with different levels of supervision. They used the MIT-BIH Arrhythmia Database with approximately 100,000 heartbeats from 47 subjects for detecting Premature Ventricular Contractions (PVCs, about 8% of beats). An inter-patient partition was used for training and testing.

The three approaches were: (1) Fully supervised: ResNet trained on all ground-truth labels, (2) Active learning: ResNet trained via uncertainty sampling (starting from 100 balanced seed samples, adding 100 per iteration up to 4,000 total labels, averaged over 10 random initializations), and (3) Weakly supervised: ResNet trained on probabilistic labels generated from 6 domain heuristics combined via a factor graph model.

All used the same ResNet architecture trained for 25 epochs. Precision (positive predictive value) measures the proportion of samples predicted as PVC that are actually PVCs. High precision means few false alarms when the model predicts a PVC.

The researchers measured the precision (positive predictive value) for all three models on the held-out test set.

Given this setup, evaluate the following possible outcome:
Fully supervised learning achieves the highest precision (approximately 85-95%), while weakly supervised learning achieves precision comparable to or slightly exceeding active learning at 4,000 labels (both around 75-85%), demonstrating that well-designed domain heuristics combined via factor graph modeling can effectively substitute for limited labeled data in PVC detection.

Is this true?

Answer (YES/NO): NO